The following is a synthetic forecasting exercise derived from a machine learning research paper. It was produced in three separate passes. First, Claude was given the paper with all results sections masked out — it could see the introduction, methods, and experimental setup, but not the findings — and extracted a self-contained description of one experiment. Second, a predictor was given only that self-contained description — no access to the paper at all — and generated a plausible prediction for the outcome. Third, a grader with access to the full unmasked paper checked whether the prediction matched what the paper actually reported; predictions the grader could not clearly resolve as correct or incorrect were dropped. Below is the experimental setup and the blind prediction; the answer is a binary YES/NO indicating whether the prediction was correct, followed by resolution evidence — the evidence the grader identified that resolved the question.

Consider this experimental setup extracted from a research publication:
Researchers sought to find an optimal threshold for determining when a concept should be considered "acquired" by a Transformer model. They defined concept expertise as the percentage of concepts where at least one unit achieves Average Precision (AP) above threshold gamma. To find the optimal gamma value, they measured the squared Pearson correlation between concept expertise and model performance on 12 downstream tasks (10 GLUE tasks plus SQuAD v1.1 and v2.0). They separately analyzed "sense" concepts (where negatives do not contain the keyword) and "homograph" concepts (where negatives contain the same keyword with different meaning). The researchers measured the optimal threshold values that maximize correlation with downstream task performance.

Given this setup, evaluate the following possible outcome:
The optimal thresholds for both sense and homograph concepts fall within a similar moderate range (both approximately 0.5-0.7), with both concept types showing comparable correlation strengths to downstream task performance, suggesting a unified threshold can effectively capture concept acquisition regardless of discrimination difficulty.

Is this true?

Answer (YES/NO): NO